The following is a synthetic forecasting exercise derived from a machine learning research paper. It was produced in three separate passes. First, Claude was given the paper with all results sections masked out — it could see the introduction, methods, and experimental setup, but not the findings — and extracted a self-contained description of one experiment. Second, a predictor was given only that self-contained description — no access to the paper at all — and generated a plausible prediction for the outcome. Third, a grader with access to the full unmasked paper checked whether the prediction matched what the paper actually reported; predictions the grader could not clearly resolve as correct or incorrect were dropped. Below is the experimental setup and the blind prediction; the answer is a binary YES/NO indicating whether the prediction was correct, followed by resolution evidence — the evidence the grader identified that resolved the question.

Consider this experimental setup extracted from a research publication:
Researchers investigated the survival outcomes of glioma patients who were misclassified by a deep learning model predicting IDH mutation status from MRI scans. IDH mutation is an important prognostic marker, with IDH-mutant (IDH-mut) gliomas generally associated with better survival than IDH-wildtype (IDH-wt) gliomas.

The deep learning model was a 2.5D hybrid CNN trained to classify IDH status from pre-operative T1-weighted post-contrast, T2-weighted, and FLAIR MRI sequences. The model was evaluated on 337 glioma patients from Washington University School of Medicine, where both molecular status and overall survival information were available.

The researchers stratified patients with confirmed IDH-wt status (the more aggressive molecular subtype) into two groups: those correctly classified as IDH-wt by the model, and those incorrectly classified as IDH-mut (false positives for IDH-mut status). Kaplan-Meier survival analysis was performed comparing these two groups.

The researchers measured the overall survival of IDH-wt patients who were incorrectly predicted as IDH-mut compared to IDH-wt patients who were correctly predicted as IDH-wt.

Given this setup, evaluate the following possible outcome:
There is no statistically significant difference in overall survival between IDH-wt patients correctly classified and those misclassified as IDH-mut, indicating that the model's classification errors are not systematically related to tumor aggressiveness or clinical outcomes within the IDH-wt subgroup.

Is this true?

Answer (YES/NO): NO